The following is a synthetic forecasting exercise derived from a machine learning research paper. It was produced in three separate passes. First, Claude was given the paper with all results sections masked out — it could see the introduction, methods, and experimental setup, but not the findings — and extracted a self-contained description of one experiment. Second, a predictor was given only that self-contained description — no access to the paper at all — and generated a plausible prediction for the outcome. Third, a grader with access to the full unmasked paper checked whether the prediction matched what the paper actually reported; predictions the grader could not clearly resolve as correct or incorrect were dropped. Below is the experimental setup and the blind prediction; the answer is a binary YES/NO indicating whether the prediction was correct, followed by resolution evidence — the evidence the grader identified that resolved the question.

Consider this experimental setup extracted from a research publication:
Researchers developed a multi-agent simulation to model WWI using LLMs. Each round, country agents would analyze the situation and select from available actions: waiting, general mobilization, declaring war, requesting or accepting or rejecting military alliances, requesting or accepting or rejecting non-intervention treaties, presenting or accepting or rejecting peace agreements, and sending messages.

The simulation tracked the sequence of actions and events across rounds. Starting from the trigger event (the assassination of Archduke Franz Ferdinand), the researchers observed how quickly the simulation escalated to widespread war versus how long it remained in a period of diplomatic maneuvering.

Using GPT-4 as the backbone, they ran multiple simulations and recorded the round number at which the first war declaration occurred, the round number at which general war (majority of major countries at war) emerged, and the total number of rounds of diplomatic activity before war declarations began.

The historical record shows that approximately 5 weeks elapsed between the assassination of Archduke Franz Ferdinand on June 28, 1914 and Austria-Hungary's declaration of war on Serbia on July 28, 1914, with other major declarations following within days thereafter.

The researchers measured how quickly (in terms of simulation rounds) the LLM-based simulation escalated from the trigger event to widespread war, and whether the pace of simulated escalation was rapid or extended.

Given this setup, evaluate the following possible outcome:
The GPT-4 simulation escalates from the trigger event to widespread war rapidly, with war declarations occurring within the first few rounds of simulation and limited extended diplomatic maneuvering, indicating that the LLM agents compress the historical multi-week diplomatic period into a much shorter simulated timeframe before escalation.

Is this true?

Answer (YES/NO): YES